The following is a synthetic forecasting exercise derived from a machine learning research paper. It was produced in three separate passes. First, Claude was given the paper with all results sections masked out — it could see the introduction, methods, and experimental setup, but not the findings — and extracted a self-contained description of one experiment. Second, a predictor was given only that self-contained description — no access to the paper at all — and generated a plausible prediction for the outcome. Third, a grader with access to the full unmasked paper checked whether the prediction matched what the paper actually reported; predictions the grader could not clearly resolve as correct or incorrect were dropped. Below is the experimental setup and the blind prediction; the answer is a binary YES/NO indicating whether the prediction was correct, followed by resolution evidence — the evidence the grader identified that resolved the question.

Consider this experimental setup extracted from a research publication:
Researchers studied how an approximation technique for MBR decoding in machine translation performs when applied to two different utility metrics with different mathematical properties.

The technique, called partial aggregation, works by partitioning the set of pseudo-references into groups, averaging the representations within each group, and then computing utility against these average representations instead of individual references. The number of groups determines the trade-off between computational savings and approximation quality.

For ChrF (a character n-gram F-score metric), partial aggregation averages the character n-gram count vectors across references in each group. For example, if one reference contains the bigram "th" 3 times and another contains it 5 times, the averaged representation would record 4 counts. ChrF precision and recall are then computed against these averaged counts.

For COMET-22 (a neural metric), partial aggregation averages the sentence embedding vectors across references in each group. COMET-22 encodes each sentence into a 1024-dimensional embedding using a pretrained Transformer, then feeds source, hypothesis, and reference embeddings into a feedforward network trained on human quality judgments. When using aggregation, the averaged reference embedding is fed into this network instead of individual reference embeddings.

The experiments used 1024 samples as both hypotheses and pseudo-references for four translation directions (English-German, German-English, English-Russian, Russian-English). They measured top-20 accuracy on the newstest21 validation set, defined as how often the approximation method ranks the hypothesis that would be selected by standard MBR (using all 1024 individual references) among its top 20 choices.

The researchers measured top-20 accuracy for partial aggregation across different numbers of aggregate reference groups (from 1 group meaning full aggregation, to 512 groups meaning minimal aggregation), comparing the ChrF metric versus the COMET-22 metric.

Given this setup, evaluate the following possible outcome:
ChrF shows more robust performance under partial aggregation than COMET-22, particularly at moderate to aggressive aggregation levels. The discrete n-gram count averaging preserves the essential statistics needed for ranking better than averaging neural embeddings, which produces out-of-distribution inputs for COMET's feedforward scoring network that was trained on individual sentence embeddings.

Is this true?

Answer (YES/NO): YES